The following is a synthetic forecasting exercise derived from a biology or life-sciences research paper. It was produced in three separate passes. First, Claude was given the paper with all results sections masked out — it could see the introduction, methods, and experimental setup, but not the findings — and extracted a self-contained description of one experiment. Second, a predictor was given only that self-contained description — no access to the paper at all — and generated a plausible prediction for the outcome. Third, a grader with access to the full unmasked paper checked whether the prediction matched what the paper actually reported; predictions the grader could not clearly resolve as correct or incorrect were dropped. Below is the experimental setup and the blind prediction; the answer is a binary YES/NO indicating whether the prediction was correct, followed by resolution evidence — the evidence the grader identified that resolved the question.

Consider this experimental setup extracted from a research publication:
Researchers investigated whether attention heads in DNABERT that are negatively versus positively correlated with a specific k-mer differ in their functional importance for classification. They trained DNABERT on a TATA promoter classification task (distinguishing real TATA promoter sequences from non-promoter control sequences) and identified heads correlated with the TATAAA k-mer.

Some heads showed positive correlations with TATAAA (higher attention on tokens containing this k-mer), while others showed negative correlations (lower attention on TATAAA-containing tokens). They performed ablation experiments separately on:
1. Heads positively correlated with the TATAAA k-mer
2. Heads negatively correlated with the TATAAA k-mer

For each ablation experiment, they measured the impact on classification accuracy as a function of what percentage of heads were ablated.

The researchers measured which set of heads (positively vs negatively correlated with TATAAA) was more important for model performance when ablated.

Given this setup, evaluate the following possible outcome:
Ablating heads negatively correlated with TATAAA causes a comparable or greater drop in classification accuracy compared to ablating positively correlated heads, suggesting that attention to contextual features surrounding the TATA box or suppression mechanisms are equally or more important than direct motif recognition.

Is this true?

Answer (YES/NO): YES